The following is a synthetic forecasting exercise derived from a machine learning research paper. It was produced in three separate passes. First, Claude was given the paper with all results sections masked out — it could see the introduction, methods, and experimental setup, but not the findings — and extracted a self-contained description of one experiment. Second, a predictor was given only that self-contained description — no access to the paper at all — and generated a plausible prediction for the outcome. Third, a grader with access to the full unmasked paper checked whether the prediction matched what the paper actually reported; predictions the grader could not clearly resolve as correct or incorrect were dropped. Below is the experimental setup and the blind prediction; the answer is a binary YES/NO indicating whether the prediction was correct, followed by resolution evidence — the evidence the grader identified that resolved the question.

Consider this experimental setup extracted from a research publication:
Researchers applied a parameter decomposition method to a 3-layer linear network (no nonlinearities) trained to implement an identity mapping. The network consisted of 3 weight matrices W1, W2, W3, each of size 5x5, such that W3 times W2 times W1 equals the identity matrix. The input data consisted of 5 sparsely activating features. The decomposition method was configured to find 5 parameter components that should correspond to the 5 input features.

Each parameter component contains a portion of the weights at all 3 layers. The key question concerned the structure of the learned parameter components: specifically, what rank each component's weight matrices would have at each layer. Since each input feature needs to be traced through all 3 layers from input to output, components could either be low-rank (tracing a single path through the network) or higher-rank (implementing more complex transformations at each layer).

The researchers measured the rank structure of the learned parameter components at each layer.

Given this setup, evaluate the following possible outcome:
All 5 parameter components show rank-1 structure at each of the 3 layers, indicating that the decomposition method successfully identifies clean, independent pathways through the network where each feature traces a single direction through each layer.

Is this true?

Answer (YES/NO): YES